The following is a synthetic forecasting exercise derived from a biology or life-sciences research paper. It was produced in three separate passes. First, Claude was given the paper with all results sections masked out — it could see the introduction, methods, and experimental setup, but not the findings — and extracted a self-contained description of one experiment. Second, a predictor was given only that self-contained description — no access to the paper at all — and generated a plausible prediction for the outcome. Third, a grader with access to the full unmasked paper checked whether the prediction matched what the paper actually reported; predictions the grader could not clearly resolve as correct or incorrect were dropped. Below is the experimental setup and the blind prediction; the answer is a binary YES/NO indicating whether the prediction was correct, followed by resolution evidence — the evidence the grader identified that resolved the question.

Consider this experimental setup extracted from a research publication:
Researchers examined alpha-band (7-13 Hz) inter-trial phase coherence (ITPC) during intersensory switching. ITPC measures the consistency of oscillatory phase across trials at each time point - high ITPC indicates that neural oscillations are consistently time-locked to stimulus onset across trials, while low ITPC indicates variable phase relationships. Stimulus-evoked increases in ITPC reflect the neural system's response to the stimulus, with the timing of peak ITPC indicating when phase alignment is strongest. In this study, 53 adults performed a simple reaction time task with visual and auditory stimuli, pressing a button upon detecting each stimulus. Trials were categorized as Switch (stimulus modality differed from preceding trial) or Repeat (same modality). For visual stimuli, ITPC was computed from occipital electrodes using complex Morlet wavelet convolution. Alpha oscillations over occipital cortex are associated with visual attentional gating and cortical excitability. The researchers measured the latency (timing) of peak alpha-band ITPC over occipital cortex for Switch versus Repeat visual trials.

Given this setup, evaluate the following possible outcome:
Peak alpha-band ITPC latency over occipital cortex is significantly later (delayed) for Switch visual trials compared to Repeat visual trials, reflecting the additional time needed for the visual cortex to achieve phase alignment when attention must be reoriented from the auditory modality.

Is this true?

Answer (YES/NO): NO